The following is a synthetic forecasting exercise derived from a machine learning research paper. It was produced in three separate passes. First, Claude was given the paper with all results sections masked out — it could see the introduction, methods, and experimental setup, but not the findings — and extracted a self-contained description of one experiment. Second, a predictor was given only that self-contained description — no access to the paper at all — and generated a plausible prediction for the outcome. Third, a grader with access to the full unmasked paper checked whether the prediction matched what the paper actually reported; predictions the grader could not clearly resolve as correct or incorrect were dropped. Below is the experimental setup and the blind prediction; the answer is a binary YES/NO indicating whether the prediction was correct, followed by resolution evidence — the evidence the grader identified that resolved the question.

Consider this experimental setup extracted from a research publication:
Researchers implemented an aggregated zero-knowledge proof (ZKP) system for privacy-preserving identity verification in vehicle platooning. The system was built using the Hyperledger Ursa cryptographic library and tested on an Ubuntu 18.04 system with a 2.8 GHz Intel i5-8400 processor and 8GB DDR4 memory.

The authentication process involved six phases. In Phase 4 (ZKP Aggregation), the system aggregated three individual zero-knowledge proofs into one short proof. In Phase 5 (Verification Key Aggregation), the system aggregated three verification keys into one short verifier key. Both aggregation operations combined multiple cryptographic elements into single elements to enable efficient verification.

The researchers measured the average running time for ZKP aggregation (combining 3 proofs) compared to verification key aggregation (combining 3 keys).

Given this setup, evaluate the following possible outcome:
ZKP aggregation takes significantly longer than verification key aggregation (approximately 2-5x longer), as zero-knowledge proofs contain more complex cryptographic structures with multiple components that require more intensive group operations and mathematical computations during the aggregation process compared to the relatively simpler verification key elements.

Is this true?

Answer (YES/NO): NO